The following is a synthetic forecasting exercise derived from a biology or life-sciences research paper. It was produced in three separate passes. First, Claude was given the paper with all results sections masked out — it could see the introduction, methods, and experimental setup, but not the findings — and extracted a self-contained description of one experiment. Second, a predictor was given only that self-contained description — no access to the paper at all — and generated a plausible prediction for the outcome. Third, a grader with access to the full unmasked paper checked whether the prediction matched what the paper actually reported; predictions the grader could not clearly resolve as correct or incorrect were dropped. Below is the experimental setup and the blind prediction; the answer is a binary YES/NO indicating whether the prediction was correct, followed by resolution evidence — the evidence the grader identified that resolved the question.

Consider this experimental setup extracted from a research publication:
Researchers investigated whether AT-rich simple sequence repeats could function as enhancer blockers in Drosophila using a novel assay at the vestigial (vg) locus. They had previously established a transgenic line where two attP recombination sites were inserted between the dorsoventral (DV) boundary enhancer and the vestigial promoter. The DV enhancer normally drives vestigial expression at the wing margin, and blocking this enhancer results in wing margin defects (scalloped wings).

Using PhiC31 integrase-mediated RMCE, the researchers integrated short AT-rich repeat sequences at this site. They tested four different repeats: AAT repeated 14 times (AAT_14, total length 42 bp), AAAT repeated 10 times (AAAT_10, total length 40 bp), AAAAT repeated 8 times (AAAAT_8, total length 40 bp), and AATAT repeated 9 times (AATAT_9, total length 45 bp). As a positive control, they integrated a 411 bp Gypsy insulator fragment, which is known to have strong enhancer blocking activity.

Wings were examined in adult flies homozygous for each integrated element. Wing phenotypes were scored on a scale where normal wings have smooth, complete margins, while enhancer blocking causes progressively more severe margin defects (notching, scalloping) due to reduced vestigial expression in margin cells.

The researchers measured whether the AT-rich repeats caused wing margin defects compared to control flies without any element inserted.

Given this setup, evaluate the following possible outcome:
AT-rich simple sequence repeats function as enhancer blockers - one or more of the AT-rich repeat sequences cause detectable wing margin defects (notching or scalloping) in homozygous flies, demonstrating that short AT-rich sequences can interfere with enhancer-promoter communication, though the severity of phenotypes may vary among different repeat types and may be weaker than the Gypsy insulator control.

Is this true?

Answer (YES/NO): YES